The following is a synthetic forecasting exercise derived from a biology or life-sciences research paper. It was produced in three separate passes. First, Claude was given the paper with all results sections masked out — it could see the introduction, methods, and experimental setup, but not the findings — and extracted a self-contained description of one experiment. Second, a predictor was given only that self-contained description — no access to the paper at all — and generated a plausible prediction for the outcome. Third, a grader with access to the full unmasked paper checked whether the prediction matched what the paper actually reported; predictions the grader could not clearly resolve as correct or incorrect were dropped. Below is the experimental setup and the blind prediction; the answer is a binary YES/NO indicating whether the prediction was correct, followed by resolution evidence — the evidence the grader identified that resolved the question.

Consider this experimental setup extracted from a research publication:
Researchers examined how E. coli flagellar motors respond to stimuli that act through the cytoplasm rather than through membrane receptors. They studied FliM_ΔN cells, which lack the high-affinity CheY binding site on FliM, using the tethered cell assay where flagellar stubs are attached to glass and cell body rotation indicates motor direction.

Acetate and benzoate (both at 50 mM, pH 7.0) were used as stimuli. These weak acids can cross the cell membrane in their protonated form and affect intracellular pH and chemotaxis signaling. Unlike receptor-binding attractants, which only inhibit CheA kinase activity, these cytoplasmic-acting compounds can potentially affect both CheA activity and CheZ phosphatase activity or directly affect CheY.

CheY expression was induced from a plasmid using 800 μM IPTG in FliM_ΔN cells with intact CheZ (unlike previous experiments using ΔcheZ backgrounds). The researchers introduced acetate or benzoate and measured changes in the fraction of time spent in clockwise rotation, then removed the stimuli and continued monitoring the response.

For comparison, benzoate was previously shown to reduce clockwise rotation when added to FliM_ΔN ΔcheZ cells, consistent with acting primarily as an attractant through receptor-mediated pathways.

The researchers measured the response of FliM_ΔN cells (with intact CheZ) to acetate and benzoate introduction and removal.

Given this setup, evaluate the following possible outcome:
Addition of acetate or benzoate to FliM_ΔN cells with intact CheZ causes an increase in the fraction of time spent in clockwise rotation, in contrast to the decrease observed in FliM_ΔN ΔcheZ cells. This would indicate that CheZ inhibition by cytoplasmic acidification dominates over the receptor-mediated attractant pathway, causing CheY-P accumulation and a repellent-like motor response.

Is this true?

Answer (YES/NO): NO